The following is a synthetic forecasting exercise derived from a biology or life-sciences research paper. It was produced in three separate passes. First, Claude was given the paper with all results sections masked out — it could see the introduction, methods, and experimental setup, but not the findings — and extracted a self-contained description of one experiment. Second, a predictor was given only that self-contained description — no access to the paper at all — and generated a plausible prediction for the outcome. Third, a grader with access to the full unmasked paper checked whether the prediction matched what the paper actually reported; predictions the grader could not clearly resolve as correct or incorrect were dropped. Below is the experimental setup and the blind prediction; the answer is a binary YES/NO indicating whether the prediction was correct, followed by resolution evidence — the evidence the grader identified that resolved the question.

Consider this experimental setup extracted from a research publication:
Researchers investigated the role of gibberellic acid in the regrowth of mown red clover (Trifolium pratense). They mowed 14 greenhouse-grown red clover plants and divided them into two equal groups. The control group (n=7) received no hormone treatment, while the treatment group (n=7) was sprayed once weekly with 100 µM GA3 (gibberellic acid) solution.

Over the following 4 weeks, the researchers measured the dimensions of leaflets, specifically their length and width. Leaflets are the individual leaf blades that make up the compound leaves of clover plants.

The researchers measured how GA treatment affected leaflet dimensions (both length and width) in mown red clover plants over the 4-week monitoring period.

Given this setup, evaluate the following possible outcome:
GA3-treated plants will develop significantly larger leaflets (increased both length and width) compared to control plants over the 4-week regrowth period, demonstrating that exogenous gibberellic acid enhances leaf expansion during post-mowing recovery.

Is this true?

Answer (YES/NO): YES